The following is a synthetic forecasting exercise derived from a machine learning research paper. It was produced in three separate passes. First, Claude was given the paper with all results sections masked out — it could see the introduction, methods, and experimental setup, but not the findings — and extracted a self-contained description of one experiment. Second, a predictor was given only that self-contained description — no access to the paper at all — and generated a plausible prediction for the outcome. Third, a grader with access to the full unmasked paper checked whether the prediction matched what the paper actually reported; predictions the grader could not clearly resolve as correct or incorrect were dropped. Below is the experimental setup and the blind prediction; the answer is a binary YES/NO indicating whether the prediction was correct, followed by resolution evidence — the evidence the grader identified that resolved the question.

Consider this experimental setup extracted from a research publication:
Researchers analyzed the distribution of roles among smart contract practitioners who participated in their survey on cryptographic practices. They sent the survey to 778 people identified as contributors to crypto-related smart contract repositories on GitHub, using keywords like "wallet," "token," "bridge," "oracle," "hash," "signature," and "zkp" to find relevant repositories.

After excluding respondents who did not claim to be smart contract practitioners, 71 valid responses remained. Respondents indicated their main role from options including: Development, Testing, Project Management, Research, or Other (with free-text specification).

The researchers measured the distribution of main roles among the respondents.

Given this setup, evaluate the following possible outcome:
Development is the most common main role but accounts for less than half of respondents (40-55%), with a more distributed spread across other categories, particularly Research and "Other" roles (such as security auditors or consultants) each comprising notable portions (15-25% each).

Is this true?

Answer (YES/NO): NO